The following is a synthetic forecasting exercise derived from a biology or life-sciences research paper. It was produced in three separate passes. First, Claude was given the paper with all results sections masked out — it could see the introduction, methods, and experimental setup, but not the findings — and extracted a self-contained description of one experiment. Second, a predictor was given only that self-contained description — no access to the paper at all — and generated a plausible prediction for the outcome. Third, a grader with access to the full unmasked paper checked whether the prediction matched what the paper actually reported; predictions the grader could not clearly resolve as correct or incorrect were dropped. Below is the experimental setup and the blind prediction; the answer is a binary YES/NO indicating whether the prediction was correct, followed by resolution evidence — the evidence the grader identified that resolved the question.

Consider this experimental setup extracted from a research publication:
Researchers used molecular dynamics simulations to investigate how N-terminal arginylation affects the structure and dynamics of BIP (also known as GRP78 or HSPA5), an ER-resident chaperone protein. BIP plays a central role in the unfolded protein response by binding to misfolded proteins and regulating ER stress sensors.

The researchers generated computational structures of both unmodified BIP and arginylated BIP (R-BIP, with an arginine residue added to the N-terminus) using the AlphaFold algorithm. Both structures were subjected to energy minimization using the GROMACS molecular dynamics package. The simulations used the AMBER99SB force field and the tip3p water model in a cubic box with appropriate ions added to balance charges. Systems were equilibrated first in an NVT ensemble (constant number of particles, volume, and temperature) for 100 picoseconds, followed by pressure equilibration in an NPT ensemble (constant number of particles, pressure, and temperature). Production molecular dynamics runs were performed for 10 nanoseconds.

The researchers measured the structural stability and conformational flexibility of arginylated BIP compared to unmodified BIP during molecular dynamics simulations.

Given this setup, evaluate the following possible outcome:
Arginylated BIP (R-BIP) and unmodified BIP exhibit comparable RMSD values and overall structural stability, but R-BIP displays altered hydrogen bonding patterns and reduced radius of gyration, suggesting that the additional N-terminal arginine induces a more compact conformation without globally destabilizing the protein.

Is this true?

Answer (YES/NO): NO